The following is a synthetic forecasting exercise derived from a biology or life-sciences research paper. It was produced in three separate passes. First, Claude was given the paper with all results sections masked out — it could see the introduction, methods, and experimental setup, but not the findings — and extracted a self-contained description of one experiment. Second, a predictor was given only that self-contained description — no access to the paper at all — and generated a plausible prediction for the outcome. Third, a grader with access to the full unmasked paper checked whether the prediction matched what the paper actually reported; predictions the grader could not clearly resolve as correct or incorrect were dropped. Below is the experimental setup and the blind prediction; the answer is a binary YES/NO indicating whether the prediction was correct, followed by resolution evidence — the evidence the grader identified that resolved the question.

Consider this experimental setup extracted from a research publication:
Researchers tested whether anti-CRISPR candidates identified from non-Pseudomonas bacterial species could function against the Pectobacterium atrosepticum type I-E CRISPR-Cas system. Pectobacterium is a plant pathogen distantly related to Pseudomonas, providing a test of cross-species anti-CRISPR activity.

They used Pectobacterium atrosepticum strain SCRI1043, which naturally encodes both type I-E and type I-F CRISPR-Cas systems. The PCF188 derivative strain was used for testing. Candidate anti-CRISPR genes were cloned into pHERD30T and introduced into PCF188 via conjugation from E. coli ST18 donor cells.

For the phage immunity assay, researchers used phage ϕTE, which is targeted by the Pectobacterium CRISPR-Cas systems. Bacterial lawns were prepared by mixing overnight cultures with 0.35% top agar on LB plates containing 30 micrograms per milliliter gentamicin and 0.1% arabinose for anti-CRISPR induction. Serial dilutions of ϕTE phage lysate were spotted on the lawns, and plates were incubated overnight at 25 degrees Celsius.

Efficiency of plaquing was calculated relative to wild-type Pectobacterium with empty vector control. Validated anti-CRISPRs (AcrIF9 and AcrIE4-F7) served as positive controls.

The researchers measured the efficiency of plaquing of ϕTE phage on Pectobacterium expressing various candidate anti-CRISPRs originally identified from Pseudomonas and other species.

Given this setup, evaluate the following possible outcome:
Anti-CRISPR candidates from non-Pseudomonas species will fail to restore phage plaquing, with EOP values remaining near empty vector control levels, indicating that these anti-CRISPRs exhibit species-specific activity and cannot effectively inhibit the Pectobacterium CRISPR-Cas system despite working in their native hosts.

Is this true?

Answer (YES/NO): NO